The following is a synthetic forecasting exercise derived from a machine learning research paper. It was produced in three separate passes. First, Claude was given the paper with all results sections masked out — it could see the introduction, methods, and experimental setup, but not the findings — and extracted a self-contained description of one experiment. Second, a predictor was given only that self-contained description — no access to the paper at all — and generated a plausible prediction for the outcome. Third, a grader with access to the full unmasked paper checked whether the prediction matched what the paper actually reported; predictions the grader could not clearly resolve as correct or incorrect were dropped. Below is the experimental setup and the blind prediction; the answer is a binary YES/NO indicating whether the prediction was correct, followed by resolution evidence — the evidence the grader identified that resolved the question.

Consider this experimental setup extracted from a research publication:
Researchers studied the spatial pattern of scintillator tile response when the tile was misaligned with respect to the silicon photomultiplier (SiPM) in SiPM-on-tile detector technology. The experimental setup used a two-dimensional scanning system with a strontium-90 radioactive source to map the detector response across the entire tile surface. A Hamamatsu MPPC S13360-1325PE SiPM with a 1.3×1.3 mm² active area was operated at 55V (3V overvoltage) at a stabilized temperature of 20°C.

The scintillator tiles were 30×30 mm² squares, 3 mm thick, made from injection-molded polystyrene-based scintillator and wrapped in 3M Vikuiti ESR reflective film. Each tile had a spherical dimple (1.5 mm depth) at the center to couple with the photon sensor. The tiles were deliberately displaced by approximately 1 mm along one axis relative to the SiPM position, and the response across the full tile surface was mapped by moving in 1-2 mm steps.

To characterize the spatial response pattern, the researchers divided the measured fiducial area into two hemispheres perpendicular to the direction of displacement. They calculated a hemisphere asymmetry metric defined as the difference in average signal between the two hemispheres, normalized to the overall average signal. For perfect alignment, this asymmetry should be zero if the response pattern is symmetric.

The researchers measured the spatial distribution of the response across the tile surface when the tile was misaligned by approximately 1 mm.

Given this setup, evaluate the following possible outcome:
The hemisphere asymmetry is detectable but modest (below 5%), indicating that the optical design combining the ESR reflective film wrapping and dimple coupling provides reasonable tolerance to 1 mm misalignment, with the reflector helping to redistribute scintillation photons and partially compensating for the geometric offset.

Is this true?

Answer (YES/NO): NO